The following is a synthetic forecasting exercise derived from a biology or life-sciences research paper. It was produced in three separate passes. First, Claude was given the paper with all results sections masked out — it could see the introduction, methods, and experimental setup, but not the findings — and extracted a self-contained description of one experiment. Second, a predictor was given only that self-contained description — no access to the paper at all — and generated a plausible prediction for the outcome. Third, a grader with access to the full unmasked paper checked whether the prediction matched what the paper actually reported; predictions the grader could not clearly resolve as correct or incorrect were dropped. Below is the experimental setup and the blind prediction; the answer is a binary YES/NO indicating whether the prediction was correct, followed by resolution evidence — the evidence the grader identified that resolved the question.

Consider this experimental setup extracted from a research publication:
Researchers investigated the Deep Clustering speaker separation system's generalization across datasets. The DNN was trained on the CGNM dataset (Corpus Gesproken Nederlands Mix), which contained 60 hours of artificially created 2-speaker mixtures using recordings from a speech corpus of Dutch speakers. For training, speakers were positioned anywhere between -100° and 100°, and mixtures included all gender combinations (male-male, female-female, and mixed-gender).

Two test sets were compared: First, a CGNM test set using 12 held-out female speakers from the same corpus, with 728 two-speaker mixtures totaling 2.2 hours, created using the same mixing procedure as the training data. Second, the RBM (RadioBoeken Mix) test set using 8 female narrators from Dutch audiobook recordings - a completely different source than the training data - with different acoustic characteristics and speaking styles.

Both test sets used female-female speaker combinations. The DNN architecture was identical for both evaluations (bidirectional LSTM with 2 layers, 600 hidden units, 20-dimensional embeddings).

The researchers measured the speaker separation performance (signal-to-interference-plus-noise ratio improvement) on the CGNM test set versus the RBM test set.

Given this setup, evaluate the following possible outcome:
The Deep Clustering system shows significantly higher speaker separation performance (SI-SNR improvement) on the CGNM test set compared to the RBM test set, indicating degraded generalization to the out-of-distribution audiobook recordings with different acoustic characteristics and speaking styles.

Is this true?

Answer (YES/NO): YES